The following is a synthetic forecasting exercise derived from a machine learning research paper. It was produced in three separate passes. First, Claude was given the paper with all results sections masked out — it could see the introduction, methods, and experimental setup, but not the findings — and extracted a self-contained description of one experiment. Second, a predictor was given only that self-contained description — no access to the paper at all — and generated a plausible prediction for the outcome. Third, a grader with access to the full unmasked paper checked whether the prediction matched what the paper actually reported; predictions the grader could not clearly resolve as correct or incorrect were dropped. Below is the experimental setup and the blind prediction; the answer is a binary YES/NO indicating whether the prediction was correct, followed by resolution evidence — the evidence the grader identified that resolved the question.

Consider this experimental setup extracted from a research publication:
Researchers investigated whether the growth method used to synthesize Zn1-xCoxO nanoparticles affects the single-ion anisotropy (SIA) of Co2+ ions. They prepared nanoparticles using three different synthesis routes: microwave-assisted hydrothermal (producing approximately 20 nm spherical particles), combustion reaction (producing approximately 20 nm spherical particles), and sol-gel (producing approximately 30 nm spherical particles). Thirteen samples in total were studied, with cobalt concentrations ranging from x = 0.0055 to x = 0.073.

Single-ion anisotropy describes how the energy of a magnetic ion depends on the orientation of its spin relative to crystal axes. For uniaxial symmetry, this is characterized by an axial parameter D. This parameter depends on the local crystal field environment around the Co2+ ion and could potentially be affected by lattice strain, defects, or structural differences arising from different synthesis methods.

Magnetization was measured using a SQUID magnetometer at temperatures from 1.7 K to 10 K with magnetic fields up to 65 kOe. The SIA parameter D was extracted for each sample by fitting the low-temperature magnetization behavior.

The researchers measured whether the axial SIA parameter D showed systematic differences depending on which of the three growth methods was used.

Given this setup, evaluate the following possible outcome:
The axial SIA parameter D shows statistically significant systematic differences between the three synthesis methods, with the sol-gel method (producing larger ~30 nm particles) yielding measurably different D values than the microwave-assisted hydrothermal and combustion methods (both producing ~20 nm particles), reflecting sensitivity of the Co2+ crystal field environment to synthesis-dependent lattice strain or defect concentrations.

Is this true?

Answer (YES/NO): NO